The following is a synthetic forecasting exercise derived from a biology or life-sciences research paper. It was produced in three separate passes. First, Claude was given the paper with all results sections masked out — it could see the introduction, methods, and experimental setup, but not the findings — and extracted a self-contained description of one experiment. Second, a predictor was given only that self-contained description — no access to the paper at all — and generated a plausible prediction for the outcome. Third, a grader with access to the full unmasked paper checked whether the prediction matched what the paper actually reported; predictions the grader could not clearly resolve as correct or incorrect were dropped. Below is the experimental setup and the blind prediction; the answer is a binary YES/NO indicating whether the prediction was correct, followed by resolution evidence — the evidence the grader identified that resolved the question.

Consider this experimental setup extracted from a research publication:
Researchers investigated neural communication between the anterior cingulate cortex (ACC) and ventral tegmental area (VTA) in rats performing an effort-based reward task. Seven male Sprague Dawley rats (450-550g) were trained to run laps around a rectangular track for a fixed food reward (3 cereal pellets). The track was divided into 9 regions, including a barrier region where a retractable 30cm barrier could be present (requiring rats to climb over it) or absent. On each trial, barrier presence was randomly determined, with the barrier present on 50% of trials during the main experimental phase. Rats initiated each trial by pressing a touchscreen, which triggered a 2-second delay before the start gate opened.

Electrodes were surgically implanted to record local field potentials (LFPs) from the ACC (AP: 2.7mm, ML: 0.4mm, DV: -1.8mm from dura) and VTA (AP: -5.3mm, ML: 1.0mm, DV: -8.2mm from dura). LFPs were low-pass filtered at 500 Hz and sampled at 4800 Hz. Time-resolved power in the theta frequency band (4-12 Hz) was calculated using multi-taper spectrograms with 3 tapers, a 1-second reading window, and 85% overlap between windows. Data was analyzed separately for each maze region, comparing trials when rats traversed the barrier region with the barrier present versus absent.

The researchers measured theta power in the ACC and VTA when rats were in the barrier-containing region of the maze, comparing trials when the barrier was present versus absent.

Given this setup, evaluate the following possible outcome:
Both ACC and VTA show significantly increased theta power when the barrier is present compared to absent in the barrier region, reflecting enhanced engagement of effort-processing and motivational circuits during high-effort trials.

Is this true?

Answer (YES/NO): NO